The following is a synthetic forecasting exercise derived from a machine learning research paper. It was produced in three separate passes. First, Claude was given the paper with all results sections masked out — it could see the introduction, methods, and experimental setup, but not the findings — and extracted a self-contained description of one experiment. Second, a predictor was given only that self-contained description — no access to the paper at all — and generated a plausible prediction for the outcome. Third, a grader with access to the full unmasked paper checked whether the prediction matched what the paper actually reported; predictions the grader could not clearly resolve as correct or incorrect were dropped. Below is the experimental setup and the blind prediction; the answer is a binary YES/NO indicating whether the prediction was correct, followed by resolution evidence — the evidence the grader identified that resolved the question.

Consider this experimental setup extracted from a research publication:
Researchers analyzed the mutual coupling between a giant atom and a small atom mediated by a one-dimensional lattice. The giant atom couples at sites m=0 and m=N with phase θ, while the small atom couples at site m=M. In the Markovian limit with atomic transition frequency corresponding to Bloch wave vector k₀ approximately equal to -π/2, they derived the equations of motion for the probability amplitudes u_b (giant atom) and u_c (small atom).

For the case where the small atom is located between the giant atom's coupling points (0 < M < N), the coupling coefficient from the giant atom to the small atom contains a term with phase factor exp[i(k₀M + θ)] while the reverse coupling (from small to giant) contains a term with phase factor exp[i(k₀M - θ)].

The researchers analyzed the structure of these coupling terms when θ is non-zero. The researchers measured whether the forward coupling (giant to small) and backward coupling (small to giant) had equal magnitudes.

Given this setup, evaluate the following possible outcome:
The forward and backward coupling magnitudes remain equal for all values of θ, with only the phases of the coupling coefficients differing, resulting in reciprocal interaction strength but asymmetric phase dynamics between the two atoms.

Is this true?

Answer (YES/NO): NO